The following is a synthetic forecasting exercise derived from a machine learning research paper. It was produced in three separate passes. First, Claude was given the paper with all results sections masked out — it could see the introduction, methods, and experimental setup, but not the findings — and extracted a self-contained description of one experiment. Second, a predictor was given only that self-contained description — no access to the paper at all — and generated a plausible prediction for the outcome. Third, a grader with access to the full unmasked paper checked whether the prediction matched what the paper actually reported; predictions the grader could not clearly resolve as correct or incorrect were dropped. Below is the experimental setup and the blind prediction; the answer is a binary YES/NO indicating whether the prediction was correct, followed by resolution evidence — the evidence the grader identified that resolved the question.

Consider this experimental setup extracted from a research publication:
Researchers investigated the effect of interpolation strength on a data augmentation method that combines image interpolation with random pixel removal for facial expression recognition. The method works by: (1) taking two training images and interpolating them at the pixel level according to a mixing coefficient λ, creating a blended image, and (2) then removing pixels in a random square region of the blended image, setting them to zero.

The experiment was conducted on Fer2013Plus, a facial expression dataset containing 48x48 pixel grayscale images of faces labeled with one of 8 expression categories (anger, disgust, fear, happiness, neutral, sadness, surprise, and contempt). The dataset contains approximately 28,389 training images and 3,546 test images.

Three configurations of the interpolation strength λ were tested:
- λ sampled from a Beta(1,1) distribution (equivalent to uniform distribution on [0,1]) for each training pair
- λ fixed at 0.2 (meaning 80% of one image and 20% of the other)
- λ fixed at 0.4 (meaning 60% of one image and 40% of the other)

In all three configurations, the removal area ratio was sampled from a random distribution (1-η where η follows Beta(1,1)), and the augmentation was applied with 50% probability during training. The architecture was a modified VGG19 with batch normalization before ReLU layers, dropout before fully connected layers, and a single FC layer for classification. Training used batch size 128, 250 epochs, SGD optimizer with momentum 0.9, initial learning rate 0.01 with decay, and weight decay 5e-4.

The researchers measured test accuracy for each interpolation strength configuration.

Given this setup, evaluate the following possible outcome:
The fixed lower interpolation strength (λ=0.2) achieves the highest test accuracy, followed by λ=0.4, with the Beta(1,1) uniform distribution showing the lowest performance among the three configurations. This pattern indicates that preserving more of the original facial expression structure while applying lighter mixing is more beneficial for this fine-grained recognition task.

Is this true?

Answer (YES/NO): NO